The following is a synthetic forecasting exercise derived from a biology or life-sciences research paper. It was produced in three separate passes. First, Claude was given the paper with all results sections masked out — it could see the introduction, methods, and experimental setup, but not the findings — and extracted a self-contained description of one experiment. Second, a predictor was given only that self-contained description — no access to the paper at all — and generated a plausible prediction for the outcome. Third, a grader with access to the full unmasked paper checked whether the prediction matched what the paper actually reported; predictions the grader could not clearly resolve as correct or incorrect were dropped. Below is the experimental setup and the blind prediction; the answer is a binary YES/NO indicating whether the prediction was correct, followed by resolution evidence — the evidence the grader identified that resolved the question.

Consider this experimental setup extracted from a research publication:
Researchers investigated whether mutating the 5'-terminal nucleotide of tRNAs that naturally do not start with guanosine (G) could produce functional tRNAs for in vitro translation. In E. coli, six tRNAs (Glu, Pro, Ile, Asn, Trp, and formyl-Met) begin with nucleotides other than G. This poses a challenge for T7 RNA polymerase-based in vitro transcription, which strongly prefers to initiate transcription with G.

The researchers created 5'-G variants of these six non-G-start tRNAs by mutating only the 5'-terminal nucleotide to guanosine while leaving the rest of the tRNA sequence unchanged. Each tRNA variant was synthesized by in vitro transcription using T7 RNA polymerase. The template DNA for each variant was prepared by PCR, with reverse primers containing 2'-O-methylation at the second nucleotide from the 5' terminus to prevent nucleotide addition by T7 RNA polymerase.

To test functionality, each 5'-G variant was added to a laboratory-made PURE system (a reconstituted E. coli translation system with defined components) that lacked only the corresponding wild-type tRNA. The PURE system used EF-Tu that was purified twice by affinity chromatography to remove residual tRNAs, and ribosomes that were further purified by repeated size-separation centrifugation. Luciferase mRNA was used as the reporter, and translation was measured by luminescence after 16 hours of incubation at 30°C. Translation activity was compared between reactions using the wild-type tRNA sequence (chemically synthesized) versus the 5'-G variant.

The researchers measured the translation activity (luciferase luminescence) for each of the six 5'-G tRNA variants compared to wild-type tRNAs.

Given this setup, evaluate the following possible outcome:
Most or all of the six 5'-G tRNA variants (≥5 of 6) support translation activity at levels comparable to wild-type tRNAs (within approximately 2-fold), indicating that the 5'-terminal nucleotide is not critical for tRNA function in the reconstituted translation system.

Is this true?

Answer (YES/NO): YES